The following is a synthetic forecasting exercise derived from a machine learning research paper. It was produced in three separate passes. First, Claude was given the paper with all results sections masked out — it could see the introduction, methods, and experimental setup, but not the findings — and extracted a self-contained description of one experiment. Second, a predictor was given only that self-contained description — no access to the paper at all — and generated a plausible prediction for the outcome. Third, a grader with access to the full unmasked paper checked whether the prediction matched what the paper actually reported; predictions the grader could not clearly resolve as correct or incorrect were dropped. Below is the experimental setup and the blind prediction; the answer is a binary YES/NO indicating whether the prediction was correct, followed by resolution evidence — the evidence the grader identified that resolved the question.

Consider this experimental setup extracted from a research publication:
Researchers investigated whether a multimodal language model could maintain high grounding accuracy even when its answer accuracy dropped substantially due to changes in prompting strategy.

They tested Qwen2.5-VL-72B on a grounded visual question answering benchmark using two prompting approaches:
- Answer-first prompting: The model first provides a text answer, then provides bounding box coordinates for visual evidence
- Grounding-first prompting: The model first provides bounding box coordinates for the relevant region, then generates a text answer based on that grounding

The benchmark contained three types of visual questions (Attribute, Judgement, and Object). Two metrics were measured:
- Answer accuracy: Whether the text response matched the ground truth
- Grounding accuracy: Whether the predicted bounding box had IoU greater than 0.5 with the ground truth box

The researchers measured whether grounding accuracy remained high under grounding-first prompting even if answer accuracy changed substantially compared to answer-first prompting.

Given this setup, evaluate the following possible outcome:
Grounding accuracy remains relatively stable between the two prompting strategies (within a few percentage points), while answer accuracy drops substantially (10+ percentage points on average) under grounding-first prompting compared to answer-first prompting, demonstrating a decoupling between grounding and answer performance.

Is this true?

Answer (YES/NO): NO